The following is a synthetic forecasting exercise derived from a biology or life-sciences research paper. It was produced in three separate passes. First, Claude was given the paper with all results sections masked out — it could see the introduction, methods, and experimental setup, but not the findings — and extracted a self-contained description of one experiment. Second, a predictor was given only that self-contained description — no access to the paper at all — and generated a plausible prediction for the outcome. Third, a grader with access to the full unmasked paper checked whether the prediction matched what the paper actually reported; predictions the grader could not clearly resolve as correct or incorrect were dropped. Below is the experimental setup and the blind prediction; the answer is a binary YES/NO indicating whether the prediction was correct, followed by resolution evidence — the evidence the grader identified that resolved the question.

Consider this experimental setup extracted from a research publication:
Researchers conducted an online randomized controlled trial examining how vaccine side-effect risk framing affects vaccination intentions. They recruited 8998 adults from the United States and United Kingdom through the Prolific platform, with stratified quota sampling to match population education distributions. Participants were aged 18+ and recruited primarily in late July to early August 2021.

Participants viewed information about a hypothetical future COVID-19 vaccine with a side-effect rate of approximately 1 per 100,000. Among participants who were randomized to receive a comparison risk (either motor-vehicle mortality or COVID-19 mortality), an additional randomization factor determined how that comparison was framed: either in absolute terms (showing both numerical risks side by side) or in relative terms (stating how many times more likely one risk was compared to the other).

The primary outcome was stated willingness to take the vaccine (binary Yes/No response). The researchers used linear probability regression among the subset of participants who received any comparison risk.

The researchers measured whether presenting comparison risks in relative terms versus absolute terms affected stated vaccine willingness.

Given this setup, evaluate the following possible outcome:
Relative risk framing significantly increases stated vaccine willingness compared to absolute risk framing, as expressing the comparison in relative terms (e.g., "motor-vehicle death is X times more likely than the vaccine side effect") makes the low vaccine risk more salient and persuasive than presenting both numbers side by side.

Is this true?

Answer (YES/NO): NO